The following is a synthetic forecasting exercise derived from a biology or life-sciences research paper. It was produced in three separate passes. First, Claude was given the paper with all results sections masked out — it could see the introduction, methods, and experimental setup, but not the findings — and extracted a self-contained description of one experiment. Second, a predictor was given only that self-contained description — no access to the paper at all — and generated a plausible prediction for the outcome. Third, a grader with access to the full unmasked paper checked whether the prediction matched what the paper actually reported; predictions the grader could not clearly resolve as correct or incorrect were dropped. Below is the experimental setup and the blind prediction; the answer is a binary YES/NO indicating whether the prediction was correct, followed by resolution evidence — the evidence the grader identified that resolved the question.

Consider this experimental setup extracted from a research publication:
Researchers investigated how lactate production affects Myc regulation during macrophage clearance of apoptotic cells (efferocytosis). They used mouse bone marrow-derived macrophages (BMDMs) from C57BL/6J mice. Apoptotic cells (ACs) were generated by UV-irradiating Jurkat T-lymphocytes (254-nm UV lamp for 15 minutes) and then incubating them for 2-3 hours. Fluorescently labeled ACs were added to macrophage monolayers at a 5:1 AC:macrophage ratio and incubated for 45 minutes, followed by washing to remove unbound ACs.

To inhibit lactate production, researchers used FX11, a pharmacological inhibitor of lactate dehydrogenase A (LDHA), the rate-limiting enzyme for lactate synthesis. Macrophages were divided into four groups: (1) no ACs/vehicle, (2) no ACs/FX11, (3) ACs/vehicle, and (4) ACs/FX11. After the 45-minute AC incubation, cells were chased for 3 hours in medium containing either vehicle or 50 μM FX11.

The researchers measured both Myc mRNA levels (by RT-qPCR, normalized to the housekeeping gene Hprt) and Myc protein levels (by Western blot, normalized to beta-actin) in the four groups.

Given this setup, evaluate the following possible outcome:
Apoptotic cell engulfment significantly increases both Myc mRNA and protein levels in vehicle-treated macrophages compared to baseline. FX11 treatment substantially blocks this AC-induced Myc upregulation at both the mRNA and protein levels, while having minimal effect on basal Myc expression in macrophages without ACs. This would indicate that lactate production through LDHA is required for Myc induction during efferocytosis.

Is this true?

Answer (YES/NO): NO